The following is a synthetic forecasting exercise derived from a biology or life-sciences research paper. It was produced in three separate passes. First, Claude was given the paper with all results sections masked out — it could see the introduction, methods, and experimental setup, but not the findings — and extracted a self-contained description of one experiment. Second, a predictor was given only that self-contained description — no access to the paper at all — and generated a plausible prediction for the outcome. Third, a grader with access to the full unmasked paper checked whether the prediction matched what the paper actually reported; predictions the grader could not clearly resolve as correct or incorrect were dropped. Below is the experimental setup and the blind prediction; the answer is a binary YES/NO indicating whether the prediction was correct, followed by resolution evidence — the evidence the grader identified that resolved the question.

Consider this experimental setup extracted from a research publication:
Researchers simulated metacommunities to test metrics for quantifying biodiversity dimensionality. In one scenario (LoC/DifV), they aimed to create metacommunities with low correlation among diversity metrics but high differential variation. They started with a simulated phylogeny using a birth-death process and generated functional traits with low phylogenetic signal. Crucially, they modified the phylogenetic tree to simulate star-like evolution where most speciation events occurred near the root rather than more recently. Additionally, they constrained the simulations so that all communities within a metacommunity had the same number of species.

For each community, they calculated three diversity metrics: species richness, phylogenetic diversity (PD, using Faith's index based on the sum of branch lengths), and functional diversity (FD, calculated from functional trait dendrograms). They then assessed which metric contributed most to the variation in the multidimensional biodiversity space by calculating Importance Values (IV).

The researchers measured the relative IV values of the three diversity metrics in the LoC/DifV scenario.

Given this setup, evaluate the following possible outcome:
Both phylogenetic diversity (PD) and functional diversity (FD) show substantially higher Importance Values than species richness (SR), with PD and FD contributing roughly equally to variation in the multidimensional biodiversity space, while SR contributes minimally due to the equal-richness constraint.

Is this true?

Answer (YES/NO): NO